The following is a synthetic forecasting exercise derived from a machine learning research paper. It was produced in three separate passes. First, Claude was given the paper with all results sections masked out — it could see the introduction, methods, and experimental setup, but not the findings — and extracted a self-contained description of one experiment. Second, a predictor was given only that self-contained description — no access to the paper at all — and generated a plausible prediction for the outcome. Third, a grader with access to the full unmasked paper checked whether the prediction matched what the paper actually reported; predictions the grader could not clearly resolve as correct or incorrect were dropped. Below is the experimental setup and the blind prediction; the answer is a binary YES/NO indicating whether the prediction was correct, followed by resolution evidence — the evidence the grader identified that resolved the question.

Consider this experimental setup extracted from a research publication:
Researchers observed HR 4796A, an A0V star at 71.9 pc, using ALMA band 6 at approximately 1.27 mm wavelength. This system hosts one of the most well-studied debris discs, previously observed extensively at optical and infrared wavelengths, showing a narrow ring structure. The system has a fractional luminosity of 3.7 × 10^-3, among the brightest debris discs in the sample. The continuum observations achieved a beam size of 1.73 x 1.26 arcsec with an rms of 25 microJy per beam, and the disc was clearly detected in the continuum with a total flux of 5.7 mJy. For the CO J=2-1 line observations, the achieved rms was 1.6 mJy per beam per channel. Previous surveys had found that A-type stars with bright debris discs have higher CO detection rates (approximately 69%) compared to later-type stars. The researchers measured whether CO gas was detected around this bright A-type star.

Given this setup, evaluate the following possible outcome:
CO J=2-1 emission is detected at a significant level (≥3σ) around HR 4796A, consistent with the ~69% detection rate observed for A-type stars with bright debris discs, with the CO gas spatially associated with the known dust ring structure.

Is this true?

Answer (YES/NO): NO